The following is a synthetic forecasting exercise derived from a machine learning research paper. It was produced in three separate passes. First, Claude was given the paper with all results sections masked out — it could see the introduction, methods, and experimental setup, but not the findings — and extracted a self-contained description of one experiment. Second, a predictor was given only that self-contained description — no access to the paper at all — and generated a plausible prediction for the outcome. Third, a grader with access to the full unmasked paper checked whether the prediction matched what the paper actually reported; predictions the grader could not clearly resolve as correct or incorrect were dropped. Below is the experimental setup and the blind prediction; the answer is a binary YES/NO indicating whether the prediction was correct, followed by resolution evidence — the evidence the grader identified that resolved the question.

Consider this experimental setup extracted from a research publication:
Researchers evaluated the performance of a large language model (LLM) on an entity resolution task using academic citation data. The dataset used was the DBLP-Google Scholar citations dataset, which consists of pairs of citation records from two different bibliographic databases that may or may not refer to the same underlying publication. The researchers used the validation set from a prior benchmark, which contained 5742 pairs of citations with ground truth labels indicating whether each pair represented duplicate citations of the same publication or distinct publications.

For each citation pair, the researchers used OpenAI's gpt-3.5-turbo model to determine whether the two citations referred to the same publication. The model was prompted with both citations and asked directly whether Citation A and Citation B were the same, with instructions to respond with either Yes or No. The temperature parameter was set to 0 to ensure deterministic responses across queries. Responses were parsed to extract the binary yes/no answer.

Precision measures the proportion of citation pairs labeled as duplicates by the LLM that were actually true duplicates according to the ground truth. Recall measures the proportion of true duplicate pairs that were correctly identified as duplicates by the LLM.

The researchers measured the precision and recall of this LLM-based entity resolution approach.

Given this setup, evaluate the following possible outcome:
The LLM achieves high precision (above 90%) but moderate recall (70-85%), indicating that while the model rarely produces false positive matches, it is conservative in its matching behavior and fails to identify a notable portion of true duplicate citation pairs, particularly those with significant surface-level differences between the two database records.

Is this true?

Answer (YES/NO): NO